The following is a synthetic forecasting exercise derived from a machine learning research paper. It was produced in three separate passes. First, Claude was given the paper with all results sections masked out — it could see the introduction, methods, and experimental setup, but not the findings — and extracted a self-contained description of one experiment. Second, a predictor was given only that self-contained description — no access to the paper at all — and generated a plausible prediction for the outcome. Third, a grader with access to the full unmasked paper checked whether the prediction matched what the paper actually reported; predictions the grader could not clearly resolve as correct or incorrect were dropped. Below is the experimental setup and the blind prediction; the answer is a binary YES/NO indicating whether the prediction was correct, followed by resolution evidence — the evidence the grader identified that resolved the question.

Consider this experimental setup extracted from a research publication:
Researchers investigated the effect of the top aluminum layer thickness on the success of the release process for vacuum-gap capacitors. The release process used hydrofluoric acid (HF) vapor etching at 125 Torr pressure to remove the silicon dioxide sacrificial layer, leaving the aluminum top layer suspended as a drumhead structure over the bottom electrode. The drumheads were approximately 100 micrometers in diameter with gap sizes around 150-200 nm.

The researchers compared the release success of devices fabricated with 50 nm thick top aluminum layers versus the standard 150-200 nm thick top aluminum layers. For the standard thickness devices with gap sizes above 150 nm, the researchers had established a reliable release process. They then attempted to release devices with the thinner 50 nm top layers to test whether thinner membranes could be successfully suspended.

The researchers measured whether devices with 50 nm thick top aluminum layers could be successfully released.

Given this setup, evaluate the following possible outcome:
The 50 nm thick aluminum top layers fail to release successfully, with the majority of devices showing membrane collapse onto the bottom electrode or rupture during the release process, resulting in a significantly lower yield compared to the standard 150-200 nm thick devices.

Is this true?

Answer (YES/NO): YES